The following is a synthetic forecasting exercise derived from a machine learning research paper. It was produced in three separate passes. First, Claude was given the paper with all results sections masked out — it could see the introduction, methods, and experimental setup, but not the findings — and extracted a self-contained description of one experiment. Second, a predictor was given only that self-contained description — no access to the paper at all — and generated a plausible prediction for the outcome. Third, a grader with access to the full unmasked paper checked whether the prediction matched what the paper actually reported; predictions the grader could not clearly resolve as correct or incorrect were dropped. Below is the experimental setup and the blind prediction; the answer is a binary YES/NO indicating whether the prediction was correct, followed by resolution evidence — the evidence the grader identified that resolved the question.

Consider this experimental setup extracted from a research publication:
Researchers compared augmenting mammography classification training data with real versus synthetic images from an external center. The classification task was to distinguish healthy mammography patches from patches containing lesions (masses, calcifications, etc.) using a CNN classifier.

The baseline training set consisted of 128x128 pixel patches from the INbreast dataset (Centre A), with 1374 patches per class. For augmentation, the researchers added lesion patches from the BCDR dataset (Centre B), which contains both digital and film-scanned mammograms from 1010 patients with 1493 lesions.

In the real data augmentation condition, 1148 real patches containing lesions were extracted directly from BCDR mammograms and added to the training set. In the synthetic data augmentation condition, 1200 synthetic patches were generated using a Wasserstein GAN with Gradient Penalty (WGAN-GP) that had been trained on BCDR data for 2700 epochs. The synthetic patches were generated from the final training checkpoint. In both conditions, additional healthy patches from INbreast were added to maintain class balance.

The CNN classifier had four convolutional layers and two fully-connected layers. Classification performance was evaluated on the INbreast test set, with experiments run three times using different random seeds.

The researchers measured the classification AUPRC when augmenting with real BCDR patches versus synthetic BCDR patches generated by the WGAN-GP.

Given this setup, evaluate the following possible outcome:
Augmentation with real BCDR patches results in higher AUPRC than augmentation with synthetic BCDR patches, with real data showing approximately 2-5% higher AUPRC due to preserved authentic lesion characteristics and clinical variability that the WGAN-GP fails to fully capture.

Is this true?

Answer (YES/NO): NO